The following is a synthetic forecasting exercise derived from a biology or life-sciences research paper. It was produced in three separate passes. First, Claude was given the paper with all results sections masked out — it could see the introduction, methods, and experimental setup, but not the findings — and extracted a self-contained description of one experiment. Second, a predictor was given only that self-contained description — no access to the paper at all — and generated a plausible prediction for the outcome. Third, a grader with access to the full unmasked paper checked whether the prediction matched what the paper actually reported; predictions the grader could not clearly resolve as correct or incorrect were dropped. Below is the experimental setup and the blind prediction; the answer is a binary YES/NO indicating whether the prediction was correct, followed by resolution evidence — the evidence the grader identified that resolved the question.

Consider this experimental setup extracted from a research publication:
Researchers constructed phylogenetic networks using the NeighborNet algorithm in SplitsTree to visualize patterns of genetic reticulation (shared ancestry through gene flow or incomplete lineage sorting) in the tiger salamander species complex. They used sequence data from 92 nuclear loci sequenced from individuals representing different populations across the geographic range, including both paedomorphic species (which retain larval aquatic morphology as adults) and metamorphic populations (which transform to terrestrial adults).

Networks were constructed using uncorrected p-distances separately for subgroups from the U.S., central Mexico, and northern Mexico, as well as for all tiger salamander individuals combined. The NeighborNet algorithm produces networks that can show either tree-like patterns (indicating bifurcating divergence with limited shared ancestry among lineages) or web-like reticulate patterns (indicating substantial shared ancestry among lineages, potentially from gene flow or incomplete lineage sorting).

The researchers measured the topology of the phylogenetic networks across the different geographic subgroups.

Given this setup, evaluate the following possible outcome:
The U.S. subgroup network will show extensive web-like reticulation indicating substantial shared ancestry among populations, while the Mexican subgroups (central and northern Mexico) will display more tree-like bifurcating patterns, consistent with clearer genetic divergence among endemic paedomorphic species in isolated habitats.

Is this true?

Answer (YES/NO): NO